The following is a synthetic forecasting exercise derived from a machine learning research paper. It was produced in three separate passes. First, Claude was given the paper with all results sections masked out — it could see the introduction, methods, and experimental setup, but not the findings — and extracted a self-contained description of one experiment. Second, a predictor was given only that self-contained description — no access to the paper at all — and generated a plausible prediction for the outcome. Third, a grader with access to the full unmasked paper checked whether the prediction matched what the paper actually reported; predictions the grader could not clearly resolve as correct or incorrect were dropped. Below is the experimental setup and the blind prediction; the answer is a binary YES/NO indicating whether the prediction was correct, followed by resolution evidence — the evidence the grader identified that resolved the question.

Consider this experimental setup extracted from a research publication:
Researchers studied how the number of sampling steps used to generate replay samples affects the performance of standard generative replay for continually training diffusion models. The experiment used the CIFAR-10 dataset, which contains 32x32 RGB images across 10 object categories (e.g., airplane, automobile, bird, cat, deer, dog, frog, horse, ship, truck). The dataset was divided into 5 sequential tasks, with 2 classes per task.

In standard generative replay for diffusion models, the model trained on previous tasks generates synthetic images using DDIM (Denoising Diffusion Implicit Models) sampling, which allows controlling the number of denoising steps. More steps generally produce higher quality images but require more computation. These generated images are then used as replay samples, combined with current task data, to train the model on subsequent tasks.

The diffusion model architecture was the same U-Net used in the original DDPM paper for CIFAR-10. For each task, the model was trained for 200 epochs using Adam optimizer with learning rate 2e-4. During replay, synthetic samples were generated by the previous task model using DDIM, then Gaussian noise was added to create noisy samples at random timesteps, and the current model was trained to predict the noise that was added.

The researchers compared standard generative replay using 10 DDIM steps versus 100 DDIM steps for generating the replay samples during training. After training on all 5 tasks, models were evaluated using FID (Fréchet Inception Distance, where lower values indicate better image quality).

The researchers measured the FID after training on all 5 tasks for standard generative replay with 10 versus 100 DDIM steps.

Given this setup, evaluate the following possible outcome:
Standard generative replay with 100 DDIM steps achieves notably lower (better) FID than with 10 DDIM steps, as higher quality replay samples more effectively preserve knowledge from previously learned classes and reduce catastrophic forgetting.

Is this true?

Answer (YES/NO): YES